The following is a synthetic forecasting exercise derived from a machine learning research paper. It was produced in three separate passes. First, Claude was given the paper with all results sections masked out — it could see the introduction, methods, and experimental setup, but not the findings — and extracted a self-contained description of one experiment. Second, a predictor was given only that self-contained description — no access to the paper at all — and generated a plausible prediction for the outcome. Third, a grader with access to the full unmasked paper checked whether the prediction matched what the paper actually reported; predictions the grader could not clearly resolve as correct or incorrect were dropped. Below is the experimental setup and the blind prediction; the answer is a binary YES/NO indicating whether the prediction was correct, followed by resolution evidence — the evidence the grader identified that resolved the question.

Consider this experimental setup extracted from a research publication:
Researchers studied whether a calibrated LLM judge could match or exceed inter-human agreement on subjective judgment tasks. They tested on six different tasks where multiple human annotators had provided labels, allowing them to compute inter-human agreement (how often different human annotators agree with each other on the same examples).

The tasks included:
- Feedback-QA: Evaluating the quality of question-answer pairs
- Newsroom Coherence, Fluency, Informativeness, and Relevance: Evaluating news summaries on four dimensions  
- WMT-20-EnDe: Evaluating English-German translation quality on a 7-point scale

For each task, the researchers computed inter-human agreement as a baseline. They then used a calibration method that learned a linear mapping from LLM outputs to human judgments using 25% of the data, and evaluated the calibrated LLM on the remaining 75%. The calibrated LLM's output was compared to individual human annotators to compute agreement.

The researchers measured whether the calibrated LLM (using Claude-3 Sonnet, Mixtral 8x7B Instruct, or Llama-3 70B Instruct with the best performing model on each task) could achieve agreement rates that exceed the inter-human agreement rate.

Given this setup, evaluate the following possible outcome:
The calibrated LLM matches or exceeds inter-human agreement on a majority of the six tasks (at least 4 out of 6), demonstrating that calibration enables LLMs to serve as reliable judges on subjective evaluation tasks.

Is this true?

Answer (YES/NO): YES